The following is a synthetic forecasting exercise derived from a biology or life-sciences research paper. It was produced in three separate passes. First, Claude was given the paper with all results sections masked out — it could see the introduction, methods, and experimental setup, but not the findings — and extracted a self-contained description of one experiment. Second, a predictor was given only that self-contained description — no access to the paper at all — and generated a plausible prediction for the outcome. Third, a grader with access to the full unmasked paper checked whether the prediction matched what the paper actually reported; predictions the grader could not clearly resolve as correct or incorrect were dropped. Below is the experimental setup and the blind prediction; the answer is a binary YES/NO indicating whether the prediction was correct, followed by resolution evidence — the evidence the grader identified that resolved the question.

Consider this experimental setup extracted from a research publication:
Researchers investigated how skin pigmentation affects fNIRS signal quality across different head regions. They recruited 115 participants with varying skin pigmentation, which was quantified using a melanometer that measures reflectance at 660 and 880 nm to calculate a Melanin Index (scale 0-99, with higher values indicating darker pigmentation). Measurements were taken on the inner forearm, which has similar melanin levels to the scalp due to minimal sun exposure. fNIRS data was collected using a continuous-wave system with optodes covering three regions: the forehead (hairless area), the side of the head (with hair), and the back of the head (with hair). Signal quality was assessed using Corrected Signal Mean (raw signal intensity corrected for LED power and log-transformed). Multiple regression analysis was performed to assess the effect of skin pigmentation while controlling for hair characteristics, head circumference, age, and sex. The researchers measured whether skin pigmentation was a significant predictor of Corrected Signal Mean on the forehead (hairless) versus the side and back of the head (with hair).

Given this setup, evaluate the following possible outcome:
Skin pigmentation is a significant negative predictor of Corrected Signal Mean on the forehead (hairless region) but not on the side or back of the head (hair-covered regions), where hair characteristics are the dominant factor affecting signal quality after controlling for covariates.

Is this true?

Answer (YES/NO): NO